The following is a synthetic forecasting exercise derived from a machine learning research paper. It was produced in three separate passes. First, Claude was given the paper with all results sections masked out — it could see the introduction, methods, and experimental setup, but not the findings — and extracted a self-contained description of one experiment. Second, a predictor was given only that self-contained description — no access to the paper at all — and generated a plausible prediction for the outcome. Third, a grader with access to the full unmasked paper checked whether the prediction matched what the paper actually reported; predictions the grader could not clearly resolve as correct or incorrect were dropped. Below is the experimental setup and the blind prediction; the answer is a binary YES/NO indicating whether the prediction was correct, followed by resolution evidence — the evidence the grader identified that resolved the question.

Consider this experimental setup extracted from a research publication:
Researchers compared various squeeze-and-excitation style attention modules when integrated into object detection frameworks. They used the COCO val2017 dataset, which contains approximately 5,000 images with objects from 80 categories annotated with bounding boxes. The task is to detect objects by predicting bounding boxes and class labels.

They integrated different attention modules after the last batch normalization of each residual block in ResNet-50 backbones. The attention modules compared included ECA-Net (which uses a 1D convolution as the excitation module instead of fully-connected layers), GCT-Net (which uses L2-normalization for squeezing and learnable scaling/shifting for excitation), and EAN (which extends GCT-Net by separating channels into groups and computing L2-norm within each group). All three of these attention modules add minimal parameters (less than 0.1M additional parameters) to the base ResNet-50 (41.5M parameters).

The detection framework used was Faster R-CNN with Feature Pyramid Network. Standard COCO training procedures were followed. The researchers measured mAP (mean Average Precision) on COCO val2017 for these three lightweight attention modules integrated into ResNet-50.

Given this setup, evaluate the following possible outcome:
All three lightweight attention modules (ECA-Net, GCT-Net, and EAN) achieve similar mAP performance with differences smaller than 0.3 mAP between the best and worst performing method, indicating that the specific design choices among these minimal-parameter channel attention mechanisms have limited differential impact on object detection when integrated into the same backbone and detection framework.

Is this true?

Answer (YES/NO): NO